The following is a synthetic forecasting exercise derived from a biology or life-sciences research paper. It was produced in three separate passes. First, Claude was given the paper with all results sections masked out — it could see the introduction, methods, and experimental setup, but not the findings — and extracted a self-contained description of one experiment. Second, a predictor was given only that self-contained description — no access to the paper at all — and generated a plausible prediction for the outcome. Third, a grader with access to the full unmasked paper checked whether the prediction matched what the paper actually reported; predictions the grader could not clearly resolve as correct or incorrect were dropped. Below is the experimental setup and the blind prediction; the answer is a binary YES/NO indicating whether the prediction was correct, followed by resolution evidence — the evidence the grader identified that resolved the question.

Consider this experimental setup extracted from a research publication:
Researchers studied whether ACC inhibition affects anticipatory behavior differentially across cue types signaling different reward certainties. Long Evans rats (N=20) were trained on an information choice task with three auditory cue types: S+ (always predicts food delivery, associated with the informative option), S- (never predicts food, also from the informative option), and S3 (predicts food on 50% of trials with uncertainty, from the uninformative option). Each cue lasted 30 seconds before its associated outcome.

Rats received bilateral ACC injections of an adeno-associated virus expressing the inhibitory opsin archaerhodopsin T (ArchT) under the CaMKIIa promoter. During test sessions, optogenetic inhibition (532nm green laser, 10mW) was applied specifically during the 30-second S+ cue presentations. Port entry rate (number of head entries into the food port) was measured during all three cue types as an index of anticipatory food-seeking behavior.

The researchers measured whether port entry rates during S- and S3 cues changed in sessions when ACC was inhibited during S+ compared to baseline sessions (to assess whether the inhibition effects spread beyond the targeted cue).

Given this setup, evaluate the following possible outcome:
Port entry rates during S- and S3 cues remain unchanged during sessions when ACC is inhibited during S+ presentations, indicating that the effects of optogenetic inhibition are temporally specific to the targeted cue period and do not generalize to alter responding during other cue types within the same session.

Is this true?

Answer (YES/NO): YES